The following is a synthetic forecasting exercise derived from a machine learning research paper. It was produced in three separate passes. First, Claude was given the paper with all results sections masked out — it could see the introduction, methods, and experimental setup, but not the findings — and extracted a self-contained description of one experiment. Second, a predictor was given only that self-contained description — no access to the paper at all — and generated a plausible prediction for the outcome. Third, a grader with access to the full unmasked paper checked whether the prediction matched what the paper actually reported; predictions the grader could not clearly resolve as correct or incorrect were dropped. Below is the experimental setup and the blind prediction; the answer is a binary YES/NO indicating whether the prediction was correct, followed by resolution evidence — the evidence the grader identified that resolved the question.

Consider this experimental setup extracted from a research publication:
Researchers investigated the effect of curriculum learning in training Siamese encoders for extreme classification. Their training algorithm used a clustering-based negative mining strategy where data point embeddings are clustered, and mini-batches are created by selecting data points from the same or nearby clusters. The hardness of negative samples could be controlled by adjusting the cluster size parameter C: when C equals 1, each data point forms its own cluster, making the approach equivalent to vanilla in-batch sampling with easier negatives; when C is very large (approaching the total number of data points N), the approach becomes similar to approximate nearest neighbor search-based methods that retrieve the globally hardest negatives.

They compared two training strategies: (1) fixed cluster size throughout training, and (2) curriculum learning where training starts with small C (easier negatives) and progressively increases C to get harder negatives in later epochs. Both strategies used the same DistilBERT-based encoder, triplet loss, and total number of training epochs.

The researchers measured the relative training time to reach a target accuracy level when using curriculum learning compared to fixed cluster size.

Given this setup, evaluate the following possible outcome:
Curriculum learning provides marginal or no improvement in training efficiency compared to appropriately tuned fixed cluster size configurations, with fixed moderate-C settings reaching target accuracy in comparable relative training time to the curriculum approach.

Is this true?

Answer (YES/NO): NO